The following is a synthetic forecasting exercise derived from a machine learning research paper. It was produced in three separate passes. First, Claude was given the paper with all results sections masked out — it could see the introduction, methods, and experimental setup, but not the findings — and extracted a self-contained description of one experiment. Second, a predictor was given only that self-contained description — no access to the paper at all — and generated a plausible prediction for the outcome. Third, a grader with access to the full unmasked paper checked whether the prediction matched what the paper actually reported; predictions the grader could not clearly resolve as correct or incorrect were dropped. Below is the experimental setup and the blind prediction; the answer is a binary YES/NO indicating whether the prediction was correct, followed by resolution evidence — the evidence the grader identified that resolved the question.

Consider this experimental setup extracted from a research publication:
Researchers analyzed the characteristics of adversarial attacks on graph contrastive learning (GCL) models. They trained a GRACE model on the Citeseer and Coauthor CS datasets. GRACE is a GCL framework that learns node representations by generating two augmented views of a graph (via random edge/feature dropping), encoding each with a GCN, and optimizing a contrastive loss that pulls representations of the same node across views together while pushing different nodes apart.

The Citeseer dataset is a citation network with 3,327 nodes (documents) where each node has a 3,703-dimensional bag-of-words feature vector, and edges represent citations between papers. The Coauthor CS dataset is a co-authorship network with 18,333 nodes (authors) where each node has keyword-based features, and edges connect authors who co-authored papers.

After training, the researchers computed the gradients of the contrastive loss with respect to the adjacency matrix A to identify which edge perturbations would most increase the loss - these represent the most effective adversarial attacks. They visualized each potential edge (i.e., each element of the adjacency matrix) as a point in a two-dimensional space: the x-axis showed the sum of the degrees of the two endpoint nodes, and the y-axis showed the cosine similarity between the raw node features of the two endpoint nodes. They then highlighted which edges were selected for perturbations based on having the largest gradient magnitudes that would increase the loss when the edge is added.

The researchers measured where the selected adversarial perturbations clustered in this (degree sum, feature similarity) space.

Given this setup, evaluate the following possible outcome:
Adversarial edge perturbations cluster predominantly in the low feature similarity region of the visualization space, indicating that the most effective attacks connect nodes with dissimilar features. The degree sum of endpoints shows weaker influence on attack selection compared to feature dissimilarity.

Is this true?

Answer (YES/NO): NO